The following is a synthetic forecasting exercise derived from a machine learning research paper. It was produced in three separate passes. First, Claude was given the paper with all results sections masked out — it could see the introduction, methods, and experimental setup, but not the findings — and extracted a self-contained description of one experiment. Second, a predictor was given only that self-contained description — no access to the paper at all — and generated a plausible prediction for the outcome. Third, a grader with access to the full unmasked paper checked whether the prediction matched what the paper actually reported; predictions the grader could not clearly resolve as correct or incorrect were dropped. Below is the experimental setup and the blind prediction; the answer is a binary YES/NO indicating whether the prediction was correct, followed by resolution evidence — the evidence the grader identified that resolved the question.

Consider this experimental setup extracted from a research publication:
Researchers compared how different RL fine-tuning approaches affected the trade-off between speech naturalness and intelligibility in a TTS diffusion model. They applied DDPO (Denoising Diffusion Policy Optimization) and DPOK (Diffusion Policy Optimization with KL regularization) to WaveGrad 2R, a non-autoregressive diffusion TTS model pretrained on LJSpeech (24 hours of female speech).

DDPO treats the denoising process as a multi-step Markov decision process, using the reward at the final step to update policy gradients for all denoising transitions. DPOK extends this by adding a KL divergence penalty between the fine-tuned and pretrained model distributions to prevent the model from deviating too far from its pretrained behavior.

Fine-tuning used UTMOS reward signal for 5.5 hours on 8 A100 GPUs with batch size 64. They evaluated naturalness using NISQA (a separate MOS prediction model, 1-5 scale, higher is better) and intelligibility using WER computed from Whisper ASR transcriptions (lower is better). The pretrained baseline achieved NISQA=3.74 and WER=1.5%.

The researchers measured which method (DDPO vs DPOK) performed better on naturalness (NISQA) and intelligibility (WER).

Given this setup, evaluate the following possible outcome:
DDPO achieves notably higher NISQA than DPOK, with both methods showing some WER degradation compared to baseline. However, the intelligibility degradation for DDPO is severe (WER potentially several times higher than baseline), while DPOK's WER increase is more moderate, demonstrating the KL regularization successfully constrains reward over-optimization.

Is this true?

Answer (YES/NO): NO